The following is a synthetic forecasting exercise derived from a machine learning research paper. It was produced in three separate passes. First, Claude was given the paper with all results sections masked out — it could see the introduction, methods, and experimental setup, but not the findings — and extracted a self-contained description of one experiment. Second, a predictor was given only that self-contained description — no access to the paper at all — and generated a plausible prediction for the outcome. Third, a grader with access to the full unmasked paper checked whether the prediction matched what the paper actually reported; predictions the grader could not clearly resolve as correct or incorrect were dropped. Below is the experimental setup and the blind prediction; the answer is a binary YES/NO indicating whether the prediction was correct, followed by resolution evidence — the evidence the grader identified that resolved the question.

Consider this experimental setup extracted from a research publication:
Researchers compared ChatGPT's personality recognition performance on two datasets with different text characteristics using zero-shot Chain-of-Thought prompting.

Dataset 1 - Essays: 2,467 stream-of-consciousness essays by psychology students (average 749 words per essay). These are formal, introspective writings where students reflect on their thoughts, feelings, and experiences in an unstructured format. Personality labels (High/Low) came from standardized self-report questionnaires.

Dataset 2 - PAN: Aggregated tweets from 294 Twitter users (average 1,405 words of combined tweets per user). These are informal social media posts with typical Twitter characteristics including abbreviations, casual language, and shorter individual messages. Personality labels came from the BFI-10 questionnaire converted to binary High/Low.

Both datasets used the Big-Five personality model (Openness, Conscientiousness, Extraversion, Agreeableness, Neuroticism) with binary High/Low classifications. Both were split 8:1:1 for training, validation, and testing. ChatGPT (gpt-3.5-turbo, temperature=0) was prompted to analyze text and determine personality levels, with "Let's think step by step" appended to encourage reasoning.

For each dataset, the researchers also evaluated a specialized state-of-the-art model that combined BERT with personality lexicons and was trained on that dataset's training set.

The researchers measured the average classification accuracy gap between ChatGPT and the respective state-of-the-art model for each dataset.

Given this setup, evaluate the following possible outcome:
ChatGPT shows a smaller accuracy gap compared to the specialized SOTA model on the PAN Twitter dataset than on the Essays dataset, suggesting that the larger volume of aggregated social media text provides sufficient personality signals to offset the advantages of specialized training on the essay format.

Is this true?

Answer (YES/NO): YES